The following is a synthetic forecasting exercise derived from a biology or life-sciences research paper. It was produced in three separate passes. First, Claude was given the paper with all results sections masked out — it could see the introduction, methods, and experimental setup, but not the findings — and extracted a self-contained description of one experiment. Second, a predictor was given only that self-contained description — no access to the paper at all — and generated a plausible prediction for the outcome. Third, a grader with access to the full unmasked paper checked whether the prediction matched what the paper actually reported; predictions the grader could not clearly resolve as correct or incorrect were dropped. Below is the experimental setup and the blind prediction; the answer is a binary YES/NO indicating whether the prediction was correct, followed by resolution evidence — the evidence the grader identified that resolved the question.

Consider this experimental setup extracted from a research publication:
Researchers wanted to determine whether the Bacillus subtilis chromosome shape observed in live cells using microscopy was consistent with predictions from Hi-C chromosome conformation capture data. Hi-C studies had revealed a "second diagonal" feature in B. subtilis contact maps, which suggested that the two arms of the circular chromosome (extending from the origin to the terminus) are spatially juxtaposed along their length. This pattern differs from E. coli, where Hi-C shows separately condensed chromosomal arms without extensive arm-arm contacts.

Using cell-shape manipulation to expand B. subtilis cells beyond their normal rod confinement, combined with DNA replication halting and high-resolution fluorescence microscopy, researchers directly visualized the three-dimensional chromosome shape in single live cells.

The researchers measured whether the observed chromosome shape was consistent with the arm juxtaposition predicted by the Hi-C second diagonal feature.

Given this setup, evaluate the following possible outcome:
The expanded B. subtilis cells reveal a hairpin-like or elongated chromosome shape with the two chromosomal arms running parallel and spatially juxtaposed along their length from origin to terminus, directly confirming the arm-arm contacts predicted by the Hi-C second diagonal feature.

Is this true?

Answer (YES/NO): YES